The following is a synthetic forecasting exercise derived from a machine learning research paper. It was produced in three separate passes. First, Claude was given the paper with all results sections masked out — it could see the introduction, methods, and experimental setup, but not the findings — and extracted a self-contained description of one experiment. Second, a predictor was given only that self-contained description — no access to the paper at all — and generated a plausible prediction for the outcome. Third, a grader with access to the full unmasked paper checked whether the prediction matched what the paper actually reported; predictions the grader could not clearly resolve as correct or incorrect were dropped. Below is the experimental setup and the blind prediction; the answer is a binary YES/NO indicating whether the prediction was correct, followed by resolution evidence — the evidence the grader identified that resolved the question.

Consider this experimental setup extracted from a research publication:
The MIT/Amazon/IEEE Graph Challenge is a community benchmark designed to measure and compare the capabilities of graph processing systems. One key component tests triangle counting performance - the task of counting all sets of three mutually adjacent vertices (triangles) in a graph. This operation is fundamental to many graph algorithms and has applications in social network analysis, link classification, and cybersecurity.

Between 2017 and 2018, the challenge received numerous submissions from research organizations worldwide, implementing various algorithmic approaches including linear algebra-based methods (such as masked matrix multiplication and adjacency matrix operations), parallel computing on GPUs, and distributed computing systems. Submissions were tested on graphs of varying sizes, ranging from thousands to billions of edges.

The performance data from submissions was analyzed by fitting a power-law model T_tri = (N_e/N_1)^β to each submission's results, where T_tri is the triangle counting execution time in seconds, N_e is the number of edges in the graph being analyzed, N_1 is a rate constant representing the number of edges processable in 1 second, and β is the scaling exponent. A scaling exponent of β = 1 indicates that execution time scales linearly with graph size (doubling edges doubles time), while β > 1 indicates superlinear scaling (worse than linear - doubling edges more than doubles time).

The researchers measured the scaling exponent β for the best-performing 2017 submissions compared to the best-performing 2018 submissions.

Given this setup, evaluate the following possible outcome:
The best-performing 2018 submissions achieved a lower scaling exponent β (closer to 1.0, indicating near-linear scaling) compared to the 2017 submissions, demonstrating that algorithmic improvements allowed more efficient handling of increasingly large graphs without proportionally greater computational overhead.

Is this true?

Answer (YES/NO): YES